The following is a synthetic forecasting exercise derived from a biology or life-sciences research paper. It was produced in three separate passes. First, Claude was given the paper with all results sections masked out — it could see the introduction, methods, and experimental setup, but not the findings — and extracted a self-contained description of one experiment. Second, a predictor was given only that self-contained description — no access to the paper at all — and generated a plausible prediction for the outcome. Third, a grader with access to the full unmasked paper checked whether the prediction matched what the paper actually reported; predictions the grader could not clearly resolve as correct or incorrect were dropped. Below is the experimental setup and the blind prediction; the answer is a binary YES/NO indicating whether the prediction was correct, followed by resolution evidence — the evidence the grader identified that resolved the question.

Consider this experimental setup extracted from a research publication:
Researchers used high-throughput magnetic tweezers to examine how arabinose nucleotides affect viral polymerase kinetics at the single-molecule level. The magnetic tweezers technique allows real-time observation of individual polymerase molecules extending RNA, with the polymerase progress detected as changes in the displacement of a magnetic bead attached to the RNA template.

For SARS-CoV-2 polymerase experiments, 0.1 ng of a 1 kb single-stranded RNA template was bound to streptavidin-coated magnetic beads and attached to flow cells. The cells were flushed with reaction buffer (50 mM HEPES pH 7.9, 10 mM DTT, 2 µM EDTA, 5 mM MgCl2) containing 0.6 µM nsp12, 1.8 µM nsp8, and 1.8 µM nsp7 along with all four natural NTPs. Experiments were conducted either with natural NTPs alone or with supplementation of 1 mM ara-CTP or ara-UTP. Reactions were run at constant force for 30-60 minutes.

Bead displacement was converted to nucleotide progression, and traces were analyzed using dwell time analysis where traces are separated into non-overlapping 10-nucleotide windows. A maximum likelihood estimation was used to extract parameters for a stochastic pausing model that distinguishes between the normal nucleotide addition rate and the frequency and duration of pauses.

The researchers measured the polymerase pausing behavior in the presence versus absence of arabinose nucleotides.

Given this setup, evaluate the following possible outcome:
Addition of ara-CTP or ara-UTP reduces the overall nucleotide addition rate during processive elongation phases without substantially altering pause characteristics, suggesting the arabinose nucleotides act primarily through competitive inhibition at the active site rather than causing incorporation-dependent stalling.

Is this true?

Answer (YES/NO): NO